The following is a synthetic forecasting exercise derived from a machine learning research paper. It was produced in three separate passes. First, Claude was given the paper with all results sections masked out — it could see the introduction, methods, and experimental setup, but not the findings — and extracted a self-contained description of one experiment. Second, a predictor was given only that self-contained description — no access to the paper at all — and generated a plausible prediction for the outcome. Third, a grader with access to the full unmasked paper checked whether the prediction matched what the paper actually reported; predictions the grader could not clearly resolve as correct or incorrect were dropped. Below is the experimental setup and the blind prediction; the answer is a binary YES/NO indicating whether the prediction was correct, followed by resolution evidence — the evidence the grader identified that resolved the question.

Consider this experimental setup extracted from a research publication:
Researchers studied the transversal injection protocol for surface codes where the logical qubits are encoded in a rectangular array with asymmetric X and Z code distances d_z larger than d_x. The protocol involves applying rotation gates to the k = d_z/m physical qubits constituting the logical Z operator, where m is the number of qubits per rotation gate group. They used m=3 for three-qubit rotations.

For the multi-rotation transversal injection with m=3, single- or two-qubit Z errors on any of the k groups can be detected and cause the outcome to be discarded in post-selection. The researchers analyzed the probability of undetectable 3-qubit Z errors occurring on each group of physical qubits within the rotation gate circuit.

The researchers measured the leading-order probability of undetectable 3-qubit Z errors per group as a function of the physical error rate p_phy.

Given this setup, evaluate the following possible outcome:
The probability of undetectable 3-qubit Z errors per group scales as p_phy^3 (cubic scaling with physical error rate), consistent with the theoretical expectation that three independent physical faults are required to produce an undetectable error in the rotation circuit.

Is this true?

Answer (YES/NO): NO